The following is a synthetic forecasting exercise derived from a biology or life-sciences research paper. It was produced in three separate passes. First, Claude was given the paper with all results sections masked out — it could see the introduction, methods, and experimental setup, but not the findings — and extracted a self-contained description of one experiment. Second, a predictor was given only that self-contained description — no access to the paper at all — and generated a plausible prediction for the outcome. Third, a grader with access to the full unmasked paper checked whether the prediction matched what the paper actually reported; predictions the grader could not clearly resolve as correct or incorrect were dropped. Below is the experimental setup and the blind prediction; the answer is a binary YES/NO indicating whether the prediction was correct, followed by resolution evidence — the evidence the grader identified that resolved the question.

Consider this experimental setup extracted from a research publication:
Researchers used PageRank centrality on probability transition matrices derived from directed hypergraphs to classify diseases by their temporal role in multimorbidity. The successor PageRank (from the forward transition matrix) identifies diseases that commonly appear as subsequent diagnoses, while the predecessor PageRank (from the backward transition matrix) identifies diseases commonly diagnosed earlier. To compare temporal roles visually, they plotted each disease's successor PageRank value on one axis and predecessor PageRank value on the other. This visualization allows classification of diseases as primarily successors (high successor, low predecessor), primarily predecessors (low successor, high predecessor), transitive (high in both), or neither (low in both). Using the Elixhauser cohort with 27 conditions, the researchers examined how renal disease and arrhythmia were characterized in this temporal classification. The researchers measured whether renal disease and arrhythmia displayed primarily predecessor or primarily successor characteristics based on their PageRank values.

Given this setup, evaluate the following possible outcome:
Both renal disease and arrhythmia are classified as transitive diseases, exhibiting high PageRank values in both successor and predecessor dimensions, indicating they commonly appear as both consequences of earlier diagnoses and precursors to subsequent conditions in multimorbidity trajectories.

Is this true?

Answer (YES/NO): NO